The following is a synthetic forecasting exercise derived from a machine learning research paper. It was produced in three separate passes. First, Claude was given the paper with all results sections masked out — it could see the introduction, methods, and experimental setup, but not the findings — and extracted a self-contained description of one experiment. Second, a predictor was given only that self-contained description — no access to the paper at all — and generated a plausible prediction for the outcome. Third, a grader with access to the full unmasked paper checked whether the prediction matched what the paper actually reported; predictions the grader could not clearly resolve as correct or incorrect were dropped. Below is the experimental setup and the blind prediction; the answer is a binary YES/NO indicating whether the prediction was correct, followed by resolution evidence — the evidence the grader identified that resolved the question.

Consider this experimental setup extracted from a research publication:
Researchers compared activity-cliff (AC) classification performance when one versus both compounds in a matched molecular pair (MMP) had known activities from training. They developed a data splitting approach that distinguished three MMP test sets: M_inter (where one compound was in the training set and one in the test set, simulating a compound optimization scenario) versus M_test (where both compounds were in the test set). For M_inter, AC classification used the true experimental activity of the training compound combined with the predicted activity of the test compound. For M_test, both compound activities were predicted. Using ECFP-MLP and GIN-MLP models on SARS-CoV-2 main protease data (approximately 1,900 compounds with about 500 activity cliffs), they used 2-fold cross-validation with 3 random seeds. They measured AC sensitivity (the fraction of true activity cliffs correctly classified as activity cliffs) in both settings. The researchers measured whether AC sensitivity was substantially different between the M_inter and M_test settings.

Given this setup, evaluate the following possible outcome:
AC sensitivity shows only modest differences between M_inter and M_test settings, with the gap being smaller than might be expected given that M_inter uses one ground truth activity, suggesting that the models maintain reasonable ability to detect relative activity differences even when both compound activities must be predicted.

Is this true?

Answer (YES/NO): NO